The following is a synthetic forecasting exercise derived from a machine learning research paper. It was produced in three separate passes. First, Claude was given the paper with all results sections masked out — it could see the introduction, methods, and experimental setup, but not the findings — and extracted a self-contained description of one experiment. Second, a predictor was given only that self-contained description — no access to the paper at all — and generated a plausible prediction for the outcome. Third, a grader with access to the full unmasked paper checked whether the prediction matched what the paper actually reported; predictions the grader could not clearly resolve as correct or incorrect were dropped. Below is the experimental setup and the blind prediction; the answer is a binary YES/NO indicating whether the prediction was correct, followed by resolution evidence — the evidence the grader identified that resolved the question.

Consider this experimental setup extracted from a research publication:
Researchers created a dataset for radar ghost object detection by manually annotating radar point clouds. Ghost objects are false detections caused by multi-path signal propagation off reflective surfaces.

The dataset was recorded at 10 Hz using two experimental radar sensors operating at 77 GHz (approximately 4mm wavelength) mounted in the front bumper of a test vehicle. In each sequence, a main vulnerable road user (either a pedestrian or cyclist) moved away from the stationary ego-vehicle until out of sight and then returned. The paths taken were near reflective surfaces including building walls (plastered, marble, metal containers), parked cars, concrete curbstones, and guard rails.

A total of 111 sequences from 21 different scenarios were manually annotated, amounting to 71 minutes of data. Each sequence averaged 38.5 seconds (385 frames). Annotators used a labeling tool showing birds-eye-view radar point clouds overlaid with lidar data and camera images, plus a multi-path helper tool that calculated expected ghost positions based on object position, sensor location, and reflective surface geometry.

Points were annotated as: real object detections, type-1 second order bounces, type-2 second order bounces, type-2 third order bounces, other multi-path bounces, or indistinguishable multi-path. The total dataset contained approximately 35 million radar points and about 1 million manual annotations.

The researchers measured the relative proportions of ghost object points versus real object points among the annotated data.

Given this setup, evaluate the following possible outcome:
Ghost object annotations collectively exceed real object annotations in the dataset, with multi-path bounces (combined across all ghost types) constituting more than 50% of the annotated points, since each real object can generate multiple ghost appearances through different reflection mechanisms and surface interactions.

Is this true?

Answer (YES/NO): NO